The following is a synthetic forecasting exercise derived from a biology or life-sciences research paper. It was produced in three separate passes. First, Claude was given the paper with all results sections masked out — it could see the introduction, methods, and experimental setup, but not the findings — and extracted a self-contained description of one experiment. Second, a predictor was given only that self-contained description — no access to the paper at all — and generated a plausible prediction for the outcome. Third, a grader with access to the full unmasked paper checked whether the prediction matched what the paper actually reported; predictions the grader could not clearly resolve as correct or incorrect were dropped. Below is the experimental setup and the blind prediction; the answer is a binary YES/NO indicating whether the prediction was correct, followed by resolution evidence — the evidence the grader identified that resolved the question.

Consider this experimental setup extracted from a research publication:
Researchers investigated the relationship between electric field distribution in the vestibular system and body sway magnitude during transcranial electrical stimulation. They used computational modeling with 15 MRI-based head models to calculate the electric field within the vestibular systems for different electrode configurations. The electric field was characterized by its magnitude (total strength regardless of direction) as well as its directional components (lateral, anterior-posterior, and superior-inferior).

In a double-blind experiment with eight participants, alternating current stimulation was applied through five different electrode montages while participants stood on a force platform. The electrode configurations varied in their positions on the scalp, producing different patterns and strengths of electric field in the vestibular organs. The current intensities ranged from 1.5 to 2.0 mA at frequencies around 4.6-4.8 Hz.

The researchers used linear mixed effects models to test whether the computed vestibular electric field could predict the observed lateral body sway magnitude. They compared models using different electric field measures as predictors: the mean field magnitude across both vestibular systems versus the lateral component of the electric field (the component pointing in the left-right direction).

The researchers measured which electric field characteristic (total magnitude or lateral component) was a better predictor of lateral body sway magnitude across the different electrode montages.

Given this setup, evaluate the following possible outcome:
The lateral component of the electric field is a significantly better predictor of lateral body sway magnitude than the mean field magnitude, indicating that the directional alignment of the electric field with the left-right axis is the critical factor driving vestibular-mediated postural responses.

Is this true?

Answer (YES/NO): YES